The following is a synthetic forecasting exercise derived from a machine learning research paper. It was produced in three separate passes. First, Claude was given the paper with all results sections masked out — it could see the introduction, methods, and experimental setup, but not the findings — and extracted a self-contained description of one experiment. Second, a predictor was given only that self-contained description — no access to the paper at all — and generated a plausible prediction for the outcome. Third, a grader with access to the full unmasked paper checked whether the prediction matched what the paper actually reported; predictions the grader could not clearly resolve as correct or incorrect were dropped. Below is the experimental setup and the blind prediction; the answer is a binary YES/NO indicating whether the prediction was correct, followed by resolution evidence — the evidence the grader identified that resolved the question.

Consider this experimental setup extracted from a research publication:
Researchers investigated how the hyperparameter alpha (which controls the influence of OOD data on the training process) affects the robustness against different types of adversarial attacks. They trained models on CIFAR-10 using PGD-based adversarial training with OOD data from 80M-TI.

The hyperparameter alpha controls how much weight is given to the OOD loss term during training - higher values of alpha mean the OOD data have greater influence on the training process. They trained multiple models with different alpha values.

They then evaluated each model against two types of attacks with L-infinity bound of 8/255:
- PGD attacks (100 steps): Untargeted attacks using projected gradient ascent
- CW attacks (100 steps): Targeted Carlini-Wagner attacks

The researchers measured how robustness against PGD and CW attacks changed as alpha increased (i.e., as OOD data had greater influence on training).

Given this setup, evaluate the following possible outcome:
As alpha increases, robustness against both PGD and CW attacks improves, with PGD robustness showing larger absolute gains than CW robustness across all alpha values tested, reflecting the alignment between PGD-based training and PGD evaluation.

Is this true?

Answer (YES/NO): NO